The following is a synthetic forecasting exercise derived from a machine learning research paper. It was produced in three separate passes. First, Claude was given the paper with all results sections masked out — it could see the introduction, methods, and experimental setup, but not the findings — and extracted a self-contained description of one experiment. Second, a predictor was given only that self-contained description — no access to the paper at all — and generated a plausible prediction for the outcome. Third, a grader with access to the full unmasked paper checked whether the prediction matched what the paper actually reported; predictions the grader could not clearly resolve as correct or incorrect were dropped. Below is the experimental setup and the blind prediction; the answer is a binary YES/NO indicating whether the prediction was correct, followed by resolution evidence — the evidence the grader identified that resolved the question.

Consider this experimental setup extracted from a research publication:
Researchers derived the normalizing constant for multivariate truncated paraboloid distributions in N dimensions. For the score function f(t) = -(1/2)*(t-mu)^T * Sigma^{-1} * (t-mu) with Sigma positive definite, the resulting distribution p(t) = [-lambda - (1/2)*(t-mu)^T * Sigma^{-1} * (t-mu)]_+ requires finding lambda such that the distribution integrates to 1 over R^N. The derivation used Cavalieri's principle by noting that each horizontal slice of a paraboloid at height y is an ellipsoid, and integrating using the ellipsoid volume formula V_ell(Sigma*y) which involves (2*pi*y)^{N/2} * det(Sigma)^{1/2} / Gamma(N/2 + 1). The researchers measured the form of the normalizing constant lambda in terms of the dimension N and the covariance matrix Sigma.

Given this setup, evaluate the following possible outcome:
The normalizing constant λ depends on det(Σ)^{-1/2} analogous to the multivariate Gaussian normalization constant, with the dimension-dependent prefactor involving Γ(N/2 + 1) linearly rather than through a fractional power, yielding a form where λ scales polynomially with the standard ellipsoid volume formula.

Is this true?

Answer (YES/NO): NO